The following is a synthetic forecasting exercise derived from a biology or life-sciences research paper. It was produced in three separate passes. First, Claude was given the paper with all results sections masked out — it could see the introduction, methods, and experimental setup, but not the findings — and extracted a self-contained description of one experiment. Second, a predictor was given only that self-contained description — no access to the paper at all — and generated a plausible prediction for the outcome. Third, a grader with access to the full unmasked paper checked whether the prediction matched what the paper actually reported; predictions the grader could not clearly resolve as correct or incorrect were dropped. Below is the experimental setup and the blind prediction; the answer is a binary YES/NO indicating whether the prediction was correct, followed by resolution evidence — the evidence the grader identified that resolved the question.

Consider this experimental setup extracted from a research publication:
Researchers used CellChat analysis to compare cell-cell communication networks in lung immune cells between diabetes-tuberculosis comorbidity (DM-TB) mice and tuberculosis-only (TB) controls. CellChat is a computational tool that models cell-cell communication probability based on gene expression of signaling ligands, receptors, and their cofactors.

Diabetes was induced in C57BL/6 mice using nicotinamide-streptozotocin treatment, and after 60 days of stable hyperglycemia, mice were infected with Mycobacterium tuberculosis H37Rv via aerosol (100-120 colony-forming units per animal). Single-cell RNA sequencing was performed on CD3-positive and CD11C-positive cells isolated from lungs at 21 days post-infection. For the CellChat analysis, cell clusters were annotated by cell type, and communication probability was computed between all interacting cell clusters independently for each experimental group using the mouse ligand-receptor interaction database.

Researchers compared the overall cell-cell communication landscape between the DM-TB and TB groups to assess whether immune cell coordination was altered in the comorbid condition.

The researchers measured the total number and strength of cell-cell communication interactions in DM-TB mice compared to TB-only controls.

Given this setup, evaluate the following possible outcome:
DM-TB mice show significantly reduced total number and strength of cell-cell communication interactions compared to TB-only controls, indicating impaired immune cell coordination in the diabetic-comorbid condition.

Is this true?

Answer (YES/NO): NO